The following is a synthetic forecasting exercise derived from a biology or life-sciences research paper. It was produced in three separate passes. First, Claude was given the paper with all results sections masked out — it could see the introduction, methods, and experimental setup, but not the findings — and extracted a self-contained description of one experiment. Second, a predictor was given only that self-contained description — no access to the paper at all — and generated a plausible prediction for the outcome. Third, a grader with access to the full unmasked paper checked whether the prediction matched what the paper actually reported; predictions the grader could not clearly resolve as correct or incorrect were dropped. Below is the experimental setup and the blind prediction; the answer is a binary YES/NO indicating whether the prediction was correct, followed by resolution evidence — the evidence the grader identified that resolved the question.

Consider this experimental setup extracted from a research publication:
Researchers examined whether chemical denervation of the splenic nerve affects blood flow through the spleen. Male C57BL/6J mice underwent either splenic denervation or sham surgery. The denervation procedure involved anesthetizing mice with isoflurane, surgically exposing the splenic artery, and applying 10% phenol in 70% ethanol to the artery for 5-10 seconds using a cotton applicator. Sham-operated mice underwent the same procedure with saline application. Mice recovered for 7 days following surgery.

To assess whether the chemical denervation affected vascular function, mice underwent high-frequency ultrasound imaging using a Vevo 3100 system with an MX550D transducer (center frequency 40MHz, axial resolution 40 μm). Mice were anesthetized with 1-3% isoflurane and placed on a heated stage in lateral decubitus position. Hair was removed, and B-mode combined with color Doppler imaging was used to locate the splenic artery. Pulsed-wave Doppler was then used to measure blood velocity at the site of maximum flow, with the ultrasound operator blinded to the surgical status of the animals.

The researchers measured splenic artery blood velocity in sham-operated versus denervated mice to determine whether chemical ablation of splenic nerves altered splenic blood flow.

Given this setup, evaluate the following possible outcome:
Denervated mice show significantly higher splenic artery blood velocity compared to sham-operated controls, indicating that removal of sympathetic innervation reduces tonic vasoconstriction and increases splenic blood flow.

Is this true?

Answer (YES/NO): NO